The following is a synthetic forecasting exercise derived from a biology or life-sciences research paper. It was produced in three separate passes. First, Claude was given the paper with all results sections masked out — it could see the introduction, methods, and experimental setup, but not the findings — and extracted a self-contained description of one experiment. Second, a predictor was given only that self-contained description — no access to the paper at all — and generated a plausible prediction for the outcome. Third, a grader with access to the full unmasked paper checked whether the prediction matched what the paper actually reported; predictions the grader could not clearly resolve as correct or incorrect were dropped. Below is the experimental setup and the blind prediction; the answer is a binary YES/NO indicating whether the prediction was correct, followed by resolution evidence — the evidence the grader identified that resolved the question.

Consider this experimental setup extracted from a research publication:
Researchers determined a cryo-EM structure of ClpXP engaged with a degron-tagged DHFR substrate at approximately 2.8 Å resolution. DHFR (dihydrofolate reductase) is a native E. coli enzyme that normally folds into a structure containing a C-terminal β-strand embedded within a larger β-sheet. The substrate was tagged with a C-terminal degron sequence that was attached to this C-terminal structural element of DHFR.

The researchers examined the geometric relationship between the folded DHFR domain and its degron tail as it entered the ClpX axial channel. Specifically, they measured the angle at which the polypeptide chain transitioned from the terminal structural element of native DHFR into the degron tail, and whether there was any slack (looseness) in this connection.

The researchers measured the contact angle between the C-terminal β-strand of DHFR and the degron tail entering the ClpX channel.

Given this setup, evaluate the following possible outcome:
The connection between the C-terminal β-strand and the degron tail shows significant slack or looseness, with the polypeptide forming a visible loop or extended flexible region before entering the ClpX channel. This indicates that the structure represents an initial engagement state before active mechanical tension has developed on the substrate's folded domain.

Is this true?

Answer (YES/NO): NO